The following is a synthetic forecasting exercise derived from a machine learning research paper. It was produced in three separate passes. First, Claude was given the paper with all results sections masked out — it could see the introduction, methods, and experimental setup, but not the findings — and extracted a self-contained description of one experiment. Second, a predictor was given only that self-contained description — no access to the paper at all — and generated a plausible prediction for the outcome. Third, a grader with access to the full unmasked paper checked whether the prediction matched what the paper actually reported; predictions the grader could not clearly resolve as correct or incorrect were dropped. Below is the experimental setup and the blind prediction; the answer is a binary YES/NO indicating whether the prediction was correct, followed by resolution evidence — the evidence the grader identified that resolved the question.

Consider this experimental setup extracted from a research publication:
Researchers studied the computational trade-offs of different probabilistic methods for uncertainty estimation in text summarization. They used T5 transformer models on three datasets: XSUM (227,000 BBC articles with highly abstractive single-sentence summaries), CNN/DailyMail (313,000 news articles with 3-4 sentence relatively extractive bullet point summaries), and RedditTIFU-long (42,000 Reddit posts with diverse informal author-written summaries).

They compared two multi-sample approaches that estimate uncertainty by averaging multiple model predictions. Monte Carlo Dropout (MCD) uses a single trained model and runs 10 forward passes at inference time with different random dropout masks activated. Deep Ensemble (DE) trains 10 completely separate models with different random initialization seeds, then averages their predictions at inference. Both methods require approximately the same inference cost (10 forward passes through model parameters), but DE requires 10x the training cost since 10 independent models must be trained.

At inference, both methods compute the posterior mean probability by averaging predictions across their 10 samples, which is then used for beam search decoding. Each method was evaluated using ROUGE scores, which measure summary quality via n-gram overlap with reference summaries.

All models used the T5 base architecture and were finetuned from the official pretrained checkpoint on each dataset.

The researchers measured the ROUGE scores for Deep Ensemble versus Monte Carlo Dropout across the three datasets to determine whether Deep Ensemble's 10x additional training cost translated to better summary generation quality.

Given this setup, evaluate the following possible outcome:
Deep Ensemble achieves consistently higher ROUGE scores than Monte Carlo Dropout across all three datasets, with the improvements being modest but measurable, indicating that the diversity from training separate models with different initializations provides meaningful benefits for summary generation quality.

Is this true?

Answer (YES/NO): NO